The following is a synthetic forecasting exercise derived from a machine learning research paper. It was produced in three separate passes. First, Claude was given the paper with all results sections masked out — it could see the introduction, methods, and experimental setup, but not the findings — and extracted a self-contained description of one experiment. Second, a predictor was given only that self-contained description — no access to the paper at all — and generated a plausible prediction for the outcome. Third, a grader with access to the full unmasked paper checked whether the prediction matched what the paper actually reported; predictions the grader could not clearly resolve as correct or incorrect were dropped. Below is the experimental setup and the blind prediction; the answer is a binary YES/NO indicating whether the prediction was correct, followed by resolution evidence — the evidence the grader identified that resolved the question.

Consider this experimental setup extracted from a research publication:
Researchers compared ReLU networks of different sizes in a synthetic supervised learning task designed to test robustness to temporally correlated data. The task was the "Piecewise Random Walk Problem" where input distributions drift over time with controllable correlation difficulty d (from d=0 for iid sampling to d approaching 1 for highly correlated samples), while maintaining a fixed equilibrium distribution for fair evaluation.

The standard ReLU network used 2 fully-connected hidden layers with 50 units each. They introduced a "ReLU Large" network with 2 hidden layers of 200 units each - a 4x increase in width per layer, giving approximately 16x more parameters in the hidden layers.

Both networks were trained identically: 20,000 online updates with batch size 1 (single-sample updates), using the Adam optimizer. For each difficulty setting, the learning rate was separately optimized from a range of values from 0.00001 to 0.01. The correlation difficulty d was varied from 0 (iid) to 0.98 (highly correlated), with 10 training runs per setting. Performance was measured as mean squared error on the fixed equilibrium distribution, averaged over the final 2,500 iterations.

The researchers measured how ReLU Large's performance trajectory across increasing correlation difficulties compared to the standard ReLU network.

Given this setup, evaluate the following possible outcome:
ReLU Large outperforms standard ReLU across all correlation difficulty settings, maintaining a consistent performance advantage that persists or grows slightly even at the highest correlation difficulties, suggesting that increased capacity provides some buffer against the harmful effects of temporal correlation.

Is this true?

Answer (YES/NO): NO